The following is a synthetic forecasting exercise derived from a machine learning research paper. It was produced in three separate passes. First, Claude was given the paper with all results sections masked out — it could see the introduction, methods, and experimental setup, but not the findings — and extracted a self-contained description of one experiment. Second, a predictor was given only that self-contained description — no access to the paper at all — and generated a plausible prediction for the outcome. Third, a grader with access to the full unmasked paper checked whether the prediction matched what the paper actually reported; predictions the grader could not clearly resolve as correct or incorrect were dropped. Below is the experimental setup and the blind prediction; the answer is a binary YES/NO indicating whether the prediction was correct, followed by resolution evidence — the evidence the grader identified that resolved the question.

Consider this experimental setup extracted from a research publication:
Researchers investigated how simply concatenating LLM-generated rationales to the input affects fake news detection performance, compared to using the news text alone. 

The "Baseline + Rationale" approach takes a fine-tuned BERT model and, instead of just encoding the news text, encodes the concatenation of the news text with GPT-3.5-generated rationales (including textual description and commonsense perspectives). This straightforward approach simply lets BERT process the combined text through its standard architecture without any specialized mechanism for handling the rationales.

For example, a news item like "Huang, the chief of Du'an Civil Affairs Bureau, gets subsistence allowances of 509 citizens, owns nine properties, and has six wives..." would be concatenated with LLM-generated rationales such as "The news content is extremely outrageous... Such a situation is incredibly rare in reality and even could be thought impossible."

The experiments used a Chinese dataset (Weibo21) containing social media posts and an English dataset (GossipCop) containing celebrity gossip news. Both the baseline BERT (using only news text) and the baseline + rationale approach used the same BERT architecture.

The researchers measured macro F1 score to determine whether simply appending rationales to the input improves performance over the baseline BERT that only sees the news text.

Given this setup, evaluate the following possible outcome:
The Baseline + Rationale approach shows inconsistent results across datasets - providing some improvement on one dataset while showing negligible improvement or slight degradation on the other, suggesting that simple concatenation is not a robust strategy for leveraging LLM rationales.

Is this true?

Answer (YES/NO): NO